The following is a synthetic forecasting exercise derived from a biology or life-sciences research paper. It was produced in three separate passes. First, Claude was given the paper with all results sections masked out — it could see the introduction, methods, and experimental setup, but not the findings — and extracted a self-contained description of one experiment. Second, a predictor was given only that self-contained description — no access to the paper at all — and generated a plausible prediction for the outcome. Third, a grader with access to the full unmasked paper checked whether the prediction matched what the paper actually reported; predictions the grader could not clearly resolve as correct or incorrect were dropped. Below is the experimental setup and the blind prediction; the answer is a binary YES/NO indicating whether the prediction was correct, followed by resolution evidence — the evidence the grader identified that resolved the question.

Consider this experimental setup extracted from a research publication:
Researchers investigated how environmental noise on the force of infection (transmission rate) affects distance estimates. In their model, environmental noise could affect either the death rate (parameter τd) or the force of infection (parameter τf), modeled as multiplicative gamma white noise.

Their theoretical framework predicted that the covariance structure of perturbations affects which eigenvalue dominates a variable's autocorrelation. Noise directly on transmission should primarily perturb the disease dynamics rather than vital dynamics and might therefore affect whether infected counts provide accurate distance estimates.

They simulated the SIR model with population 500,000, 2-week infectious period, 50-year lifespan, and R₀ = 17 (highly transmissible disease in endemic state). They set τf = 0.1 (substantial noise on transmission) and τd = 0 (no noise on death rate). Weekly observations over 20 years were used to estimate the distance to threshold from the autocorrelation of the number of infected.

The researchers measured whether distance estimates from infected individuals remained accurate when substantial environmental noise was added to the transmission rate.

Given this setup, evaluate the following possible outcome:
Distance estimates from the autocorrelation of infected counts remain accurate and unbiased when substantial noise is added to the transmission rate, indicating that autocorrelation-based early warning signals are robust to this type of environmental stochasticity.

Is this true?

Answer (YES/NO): NO